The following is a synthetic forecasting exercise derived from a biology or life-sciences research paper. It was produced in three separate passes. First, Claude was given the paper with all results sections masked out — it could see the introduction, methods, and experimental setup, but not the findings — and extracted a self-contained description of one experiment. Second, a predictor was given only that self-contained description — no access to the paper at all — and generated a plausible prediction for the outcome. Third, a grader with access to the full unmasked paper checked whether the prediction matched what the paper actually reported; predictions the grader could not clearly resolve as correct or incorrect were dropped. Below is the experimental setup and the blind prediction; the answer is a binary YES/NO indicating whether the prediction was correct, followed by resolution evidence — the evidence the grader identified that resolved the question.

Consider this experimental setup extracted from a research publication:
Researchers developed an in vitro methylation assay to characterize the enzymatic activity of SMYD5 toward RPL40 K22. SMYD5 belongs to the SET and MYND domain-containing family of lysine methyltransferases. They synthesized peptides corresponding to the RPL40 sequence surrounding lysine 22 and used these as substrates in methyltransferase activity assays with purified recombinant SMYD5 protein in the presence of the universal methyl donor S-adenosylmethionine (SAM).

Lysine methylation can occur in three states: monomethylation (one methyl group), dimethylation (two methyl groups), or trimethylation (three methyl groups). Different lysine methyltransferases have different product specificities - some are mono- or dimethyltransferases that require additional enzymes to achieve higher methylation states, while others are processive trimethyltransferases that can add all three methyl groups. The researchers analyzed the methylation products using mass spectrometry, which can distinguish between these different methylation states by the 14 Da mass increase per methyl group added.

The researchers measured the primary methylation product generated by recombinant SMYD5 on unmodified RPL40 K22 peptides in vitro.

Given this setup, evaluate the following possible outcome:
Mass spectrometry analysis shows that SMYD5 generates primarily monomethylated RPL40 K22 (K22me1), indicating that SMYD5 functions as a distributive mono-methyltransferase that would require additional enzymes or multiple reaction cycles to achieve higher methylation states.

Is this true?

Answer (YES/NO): NO